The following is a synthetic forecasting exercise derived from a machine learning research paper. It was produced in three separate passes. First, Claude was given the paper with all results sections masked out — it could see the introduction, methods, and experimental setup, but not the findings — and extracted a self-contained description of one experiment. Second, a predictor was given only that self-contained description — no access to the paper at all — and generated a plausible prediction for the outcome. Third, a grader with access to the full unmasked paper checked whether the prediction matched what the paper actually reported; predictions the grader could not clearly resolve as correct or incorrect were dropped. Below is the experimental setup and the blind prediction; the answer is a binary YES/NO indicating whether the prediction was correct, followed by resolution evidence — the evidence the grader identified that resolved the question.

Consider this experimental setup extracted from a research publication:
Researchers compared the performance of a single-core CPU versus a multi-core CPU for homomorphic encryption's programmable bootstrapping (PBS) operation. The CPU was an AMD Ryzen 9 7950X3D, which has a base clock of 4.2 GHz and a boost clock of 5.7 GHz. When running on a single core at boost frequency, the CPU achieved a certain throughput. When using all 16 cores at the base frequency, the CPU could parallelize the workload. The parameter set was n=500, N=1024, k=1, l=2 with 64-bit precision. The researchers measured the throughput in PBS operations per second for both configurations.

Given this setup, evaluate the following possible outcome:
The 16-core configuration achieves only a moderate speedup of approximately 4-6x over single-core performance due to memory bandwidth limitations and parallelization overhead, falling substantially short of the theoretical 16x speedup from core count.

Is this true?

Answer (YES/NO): NO